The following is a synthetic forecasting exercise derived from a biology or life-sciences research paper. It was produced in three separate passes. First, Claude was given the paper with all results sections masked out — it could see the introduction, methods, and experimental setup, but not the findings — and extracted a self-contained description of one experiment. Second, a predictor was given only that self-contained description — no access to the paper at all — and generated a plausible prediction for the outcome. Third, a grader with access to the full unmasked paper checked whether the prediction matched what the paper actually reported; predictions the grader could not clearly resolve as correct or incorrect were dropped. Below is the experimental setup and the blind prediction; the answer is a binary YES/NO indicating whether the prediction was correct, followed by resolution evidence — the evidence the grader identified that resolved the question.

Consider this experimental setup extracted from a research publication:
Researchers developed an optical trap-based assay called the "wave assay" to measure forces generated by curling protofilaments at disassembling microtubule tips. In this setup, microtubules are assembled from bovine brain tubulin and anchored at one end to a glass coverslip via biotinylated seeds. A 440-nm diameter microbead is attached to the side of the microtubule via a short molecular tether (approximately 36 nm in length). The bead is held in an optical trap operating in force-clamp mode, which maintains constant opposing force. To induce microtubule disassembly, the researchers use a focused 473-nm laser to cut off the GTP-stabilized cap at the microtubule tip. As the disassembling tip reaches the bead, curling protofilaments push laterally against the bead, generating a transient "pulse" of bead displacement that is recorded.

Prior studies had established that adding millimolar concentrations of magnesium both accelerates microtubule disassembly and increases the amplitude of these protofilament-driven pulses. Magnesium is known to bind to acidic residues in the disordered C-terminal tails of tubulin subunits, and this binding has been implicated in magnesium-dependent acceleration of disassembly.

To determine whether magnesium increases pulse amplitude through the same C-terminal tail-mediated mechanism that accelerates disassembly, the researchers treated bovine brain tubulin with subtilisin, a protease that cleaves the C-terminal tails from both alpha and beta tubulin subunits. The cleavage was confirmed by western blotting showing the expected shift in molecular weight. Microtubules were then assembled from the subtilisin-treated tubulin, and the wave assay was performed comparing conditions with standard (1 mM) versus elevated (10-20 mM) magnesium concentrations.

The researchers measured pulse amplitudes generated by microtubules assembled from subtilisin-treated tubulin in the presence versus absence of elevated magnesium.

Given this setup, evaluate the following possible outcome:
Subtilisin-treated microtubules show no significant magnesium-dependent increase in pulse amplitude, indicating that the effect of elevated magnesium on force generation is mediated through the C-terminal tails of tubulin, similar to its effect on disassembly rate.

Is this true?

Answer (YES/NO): NO